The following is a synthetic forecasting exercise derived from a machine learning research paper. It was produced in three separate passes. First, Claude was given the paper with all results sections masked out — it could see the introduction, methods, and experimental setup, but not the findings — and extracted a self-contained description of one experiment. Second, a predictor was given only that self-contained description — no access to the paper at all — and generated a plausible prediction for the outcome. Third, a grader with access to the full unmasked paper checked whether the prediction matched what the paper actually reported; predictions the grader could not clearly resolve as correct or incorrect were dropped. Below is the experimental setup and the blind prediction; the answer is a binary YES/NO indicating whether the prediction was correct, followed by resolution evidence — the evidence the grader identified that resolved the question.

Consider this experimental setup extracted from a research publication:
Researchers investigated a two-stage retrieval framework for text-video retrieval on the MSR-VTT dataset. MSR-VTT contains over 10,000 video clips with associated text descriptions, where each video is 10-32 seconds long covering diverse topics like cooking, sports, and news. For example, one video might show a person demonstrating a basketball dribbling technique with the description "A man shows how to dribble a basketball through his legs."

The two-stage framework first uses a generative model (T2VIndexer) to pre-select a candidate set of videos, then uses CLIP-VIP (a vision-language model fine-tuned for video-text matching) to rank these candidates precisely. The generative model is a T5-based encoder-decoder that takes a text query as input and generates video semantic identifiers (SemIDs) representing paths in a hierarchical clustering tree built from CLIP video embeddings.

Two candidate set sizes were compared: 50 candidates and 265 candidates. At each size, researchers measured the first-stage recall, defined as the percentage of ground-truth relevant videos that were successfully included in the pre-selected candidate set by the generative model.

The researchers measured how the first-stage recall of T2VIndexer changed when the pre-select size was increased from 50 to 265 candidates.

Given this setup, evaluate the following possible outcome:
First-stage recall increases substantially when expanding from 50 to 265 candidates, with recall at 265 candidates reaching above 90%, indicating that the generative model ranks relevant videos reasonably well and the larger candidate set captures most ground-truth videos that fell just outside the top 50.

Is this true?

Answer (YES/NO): YES